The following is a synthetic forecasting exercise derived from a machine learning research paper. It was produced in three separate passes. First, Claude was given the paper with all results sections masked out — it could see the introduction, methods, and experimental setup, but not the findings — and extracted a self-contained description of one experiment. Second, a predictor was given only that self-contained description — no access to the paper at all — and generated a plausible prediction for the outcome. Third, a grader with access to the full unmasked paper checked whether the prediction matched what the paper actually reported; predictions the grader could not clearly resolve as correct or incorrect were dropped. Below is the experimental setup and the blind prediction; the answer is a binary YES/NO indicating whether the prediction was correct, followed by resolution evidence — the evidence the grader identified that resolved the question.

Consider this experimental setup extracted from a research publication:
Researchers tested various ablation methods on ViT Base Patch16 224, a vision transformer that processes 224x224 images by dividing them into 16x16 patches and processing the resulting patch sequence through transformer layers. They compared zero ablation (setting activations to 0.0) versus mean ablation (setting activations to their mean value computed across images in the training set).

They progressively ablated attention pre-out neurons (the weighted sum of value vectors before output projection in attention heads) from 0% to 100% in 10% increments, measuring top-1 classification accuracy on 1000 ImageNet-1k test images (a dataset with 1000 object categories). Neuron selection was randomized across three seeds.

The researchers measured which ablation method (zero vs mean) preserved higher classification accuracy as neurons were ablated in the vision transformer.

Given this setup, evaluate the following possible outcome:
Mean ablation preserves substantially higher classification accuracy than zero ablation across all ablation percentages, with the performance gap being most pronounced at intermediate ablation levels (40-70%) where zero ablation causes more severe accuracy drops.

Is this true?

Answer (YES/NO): NO